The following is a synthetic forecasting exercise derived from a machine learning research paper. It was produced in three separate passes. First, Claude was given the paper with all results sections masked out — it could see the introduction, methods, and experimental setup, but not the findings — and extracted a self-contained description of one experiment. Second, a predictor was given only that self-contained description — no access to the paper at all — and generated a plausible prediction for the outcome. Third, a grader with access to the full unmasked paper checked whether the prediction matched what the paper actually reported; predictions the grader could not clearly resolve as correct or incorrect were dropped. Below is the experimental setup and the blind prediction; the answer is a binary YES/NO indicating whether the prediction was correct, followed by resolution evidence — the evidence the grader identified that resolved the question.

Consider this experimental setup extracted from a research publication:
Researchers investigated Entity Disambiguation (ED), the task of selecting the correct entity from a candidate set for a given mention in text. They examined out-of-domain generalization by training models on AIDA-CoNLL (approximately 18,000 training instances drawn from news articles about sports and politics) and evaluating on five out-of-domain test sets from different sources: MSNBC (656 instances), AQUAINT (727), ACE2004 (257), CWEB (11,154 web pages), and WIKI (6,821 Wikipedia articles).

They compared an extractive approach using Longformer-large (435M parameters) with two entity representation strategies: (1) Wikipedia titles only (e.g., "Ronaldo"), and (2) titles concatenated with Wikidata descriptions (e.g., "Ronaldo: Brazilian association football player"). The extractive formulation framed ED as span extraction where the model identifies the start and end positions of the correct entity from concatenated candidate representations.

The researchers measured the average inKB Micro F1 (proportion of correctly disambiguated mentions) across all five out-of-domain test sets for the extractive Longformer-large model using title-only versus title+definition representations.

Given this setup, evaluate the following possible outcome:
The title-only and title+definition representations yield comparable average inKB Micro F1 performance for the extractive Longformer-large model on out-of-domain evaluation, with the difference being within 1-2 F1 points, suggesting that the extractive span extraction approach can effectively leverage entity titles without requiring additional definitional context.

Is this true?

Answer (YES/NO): YES